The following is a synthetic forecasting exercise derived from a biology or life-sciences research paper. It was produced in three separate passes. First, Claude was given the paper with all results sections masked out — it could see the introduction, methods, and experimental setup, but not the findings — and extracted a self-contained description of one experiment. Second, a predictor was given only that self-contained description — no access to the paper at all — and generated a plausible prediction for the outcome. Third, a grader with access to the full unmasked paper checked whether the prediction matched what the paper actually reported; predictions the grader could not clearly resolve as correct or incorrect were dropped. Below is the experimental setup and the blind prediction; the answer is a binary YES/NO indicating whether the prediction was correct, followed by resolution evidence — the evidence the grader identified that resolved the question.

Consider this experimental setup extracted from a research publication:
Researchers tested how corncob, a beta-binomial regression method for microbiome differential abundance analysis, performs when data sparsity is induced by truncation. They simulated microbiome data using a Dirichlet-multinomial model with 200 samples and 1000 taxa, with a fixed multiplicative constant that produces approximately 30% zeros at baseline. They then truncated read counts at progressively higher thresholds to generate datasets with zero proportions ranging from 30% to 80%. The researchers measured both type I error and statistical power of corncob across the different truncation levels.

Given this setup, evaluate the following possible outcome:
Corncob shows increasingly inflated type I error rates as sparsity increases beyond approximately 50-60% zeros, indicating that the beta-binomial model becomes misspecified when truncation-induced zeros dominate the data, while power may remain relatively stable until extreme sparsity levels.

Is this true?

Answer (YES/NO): NO